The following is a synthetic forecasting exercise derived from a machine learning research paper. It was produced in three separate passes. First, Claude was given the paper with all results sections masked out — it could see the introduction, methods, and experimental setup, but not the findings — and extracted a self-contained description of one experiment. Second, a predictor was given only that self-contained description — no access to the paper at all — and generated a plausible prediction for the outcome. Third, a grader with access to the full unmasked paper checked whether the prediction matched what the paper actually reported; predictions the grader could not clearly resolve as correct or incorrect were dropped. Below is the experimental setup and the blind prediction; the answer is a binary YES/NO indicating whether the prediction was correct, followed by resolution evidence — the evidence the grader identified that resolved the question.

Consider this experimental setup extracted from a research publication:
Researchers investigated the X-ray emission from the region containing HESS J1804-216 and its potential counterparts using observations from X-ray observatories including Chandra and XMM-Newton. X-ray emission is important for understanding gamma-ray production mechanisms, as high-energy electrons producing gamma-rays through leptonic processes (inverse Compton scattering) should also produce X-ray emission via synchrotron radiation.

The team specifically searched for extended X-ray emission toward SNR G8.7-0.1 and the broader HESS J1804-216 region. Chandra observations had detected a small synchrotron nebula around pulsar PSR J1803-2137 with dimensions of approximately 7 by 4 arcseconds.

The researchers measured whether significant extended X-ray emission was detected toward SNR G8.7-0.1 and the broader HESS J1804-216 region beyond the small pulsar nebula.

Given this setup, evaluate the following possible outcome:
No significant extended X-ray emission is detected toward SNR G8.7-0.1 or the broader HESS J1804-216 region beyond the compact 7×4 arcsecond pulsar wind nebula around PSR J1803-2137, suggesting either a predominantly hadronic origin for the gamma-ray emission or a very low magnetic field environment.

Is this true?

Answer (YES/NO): YES